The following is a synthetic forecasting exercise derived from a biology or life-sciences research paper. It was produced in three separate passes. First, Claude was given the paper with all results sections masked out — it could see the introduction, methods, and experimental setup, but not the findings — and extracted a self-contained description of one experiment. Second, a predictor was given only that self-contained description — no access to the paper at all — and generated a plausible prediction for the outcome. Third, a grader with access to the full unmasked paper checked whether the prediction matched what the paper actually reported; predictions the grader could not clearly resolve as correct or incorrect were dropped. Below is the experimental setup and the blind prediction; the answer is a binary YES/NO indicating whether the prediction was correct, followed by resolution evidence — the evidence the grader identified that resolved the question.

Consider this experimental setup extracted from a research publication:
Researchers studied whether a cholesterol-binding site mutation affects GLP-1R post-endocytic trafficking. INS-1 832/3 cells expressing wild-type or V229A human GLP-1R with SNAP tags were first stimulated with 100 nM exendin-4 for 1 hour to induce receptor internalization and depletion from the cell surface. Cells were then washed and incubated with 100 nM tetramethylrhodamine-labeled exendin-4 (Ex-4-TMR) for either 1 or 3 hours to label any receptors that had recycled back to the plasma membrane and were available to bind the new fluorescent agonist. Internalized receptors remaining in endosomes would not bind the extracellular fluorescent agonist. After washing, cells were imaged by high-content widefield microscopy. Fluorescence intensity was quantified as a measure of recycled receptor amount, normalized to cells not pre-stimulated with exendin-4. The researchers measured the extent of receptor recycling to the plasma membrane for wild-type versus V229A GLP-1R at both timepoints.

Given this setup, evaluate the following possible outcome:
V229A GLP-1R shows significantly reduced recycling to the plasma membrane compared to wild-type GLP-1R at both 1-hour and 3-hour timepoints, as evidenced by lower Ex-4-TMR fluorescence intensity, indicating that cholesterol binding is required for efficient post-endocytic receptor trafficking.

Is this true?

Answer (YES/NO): NO